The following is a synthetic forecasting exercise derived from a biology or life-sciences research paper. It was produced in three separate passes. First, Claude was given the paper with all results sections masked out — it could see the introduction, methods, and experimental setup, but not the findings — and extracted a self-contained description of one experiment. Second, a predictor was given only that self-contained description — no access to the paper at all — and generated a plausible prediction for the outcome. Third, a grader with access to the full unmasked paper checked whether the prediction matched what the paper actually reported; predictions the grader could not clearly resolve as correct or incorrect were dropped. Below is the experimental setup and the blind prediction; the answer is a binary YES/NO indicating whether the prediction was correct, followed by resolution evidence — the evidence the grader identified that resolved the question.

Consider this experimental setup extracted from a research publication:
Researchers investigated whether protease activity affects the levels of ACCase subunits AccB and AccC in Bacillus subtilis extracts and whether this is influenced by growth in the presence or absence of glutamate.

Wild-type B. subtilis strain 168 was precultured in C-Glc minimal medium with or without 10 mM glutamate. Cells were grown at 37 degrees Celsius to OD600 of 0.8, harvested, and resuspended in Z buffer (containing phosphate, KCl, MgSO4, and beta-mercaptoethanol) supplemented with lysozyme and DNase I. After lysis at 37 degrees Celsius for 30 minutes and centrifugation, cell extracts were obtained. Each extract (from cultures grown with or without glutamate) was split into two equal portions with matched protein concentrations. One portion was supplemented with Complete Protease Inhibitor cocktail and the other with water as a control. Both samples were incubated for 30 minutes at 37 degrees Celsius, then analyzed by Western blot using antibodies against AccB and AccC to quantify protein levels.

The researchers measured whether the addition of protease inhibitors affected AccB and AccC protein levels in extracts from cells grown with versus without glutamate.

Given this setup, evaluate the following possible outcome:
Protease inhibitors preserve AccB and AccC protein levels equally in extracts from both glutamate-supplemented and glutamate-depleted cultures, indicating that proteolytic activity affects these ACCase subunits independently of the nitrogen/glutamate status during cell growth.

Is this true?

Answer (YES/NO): NO